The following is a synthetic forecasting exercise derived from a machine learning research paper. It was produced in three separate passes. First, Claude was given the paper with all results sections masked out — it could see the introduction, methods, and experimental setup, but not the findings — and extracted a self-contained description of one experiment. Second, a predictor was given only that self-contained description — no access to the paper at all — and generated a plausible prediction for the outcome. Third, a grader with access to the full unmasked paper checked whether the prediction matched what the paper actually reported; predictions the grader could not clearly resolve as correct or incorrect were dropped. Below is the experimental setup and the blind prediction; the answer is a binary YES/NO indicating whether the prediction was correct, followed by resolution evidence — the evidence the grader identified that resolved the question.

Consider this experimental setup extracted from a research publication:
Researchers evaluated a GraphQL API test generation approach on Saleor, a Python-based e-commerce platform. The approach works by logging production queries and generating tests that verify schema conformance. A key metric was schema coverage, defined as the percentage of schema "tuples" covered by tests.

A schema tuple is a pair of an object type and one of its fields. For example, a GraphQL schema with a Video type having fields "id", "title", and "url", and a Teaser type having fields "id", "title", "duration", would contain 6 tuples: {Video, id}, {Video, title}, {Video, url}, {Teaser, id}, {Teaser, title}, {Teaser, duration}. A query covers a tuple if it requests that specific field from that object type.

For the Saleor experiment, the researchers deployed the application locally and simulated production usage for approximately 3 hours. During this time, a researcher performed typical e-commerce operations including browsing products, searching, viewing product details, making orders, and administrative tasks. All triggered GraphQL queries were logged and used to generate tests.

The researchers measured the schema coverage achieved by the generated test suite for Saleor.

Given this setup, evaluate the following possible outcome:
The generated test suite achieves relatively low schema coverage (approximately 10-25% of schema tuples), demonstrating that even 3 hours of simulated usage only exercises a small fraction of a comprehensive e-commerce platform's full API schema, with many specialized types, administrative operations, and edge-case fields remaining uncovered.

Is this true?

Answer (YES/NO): NO